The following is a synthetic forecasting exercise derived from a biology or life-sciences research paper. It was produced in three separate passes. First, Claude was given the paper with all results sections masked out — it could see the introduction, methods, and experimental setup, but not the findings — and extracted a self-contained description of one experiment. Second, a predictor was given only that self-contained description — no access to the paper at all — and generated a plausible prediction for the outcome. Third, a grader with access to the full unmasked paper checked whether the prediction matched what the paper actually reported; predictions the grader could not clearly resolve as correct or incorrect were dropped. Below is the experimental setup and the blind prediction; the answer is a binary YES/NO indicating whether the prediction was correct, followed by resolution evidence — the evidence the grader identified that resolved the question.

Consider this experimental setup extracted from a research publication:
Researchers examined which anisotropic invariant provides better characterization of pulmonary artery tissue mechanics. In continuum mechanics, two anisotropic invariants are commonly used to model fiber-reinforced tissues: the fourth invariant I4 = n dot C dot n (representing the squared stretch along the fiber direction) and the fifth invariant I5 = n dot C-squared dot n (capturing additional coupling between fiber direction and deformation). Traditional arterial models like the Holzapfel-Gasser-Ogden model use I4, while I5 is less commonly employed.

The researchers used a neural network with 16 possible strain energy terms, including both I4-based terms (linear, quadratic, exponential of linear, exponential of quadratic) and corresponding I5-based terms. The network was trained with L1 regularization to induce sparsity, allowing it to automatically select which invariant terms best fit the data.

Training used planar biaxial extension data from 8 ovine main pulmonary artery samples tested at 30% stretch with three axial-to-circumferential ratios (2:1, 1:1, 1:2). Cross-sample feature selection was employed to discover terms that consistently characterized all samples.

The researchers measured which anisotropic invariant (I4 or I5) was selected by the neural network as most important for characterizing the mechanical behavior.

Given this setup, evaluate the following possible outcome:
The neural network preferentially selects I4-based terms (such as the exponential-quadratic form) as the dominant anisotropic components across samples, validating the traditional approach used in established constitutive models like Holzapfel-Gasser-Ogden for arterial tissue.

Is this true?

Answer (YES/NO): NO